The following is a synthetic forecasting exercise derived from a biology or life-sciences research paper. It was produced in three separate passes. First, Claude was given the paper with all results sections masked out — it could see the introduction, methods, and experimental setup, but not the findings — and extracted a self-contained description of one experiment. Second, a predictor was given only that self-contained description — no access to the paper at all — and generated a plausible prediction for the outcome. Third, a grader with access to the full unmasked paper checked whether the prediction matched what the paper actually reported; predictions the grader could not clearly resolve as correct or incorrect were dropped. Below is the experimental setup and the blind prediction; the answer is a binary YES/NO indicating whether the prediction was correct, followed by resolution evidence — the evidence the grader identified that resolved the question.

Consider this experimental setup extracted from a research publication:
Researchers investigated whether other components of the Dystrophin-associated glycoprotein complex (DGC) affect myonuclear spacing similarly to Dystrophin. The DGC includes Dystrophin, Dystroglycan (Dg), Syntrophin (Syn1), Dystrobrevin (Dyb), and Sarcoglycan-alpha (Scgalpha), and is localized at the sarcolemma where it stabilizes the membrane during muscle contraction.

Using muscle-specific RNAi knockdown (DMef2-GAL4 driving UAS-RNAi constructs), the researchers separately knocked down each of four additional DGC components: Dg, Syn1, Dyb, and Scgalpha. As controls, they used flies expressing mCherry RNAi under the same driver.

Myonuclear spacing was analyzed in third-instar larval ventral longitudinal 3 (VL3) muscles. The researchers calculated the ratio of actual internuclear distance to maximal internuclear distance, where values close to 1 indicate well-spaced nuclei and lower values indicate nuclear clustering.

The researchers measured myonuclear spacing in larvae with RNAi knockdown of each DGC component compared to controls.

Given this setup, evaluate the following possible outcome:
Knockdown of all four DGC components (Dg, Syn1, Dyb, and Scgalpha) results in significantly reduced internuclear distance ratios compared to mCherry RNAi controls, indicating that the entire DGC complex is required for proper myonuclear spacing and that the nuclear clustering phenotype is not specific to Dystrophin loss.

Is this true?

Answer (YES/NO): NO